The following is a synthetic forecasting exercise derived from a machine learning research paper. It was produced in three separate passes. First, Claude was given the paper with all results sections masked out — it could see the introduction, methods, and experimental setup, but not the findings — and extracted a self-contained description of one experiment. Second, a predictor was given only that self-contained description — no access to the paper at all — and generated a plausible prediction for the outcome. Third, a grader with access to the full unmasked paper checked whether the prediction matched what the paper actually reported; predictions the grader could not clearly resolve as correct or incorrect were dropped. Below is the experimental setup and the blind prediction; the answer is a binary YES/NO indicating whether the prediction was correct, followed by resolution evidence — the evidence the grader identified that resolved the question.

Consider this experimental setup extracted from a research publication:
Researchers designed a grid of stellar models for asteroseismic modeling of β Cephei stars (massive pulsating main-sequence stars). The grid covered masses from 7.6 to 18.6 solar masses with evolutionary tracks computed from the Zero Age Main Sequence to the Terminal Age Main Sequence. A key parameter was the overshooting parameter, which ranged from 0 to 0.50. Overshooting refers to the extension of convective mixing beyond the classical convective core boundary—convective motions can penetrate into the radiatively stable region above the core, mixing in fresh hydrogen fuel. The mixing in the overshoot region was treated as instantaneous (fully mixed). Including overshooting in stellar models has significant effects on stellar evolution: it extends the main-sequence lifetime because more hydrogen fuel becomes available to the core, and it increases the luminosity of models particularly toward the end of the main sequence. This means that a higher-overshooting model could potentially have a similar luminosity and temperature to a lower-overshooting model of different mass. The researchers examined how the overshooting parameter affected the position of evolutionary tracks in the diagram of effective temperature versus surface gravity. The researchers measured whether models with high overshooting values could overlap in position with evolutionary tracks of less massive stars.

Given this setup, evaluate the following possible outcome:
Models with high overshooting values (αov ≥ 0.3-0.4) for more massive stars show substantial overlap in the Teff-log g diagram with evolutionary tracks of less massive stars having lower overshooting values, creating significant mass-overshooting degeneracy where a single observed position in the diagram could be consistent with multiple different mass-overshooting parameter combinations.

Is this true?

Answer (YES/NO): NO